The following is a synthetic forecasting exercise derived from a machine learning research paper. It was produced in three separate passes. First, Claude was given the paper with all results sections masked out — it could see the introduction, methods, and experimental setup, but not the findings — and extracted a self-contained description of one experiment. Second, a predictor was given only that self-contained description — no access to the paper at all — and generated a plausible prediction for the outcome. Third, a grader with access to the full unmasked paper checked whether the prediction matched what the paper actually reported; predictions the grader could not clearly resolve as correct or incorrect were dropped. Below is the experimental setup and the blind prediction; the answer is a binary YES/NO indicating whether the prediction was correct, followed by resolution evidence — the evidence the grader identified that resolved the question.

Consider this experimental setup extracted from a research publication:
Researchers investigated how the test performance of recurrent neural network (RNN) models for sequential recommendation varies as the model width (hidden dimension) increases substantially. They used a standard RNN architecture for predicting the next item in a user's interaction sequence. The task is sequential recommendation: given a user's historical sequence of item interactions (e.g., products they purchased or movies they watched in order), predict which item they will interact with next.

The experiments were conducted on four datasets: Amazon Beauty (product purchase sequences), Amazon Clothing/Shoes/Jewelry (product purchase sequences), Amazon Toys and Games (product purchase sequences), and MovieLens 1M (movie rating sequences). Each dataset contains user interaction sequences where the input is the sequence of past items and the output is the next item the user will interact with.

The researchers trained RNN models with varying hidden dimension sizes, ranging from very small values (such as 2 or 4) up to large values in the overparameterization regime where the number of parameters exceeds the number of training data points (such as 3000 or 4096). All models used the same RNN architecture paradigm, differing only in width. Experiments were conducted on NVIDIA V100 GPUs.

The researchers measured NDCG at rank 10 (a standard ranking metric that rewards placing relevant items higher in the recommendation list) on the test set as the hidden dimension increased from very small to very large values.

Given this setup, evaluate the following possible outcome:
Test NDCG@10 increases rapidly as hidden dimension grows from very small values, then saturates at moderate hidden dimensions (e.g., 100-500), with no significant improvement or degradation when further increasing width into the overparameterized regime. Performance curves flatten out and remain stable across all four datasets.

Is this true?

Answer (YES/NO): NO